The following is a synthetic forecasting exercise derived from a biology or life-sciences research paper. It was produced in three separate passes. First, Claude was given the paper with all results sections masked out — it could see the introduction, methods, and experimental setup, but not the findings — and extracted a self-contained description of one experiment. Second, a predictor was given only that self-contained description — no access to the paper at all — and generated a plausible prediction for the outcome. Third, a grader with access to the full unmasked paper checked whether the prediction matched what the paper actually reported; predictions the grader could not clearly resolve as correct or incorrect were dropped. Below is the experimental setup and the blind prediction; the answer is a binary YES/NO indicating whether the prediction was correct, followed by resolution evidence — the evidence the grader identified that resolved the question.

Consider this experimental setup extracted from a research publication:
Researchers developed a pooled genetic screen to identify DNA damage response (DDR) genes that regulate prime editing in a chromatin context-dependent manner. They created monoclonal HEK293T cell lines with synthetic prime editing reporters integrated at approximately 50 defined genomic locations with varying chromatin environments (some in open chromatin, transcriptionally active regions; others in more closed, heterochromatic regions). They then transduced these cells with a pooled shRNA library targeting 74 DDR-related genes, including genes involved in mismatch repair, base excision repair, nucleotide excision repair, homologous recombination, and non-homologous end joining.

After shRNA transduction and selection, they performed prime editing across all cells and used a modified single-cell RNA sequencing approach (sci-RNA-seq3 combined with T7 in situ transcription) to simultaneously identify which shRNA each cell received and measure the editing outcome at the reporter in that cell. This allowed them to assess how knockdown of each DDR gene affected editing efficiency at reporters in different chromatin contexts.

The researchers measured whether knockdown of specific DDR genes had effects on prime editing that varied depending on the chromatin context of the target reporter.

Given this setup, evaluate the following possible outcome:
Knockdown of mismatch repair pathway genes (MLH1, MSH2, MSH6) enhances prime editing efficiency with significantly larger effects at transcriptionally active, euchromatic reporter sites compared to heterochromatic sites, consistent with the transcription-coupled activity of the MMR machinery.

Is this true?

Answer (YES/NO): NO